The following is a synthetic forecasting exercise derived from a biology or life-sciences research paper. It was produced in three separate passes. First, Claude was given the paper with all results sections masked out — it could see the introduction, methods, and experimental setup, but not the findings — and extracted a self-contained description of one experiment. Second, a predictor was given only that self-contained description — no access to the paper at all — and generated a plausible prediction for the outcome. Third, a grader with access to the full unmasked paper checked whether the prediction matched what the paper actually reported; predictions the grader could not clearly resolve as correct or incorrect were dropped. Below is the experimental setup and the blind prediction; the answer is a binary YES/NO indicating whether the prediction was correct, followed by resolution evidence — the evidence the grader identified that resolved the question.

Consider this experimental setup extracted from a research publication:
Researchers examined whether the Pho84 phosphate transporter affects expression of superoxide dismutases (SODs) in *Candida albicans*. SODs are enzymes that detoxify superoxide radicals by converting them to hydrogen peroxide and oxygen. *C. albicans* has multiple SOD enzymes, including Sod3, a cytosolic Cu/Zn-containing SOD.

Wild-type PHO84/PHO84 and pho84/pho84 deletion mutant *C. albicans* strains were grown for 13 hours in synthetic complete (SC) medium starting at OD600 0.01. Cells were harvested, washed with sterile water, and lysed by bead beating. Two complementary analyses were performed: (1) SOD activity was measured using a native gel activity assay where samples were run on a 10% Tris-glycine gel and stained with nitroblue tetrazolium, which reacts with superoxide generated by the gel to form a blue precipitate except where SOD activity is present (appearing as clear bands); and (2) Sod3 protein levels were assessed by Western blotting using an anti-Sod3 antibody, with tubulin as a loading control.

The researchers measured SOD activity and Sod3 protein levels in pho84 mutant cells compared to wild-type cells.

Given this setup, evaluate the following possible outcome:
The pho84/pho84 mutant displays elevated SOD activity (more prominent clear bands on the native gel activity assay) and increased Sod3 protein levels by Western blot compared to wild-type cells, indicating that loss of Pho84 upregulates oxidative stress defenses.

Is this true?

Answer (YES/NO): NO